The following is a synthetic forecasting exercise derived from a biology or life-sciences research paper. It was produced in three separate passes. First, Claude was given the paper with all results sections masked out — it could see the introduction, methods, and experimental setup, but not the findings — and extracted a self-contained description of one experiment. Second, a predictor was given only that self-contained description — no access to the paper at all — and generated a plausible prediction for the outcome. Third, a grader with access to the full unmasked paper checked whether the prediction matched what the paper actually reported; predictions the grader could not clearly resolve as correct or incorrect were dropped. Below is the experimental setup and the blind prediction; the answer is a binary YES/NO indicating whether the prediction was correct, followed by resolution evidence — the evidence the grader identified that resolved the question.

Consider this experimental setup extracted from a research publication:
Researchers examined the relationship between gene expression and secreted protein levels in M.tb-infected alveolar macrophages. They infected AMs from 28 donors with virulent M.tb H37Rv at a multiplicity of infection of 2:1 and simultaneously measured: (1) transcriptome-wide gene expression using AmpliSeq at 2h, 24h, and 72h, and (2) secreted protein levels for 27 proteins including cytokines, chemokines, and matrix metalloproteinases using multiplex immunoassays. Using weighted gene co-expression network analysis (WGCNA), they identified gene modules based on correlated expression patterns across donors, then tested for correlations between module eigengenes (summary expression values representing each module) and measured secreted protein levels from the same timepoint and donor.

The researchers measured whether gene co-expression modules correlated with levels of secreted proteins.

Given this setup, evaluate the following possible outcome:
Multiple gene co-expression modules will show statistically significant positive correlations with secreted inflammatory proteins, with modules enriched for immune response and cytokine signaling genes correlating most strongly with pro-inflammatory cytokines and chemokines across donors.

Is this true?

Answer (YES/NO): NO